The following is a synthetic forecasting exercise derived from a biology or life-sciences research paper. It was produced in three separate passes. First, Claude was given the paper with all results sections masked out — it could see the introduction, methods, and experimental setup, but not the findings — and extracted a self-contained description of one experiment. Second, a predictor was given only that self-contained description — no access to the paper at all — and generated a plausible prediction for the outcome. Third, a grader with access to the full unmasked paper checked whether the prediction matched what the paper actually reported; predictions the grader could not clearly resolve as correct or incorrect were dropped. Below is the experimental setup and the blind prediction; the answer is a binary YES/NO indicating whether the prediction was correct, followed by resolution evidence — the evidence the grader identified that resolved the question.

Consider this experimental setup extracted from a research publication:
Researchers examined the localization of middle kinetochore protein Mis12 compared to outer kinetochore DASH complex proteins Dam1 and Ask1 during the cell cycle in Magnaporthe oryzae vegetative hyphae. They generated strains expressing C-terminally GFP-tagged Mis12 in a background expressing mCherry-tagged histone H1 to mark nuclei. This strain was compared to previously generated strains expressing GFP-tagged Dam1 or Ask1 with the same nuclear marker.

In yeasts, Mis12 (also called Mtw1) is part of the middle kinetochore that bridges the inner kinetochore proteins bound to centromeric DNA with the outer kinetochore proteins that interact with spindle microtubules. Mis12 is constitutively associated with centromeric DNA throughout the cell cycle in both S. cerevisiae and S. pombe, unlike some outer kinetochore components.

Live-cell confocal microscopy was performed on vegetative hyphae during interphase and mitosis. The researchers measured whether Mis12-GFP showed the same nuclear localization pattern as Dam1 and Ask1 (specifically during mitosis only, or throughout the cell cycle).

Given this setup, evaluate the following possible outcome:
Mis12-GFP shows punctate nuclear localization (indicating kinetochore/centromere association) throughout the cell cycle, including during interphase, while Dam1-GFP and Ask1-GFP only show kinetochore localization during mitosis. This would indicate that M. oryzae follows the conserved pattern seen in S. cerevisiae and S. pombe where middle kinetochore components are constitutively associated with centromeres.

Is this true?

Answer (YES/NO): YES